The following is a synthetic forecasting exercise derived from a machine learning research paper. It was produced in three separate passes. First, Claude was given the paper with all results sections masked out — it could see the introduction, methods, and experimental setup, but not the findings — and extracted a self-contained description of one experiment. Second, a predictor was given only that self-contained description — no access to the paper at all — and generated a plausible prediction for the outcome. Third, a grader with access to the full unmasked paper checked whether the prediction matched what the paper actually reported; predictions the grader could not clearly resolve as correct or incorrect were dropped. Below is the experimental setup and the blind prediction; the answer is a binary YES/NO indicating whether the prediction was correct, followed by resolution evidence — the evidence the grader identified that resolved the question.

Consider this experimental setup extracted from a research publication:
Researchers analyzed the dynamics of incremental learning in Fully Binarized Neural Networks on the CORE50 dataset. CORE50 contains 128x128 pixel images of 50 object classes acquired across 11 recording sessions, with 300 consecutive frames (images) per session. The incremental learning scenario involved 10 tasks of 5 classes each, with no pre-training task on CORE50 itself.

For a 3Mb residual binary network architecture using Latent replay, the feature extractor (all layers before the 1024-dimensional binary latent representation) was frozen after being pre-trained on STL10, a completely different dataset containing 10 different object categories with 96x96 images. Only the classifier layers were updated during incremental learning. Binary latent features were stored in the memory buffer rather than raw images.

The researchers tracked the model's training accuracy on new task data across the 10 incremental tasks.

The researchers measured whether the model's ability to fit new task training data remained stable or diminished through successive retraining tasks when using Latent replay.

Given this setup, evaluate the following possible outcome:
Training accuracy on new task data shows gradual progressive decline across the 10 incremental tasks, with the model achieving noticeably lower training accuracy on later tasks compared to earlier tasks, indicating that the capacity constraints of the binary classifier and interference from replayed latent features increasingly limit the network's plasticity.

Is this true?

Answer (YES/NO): YES